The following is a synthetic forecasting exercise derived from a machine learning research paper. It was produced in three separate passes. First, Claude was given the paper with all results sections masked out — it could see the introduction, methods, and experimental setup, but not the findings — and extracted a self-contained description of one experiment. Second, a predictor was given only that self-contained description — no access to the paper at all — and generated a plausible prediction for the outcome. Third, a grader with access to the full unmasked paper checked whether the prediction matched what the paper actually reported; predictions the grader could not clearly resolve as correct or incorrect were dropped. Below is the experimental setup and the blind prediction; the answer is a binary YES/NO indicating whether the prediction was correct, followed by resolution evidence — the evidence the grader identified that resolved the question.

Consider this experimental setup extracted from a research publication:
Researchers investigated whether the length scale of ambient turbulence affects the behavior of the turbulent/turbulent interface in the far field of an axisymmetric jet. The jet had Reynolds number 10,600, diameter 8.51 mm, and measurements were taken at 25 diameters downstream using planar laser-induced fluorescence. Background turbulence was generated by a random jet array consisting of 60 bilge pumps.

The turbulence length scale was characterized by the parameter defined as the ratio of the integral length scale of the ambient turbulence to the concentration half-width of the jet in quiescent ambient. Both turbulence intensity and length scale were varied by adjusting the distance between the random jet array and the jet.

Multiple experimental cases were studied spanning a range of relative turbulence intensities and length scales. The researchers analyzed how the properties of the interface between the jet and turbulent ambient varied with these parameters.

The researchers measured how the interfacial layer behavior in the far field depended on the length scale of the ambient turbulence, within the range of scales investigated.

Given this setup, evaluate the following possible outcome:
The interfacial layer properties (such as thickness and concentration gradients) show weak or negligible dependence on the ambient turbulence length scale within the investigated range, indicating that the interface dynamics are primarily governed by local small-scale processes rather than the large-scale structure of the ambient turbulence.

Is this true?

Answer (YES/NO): YES